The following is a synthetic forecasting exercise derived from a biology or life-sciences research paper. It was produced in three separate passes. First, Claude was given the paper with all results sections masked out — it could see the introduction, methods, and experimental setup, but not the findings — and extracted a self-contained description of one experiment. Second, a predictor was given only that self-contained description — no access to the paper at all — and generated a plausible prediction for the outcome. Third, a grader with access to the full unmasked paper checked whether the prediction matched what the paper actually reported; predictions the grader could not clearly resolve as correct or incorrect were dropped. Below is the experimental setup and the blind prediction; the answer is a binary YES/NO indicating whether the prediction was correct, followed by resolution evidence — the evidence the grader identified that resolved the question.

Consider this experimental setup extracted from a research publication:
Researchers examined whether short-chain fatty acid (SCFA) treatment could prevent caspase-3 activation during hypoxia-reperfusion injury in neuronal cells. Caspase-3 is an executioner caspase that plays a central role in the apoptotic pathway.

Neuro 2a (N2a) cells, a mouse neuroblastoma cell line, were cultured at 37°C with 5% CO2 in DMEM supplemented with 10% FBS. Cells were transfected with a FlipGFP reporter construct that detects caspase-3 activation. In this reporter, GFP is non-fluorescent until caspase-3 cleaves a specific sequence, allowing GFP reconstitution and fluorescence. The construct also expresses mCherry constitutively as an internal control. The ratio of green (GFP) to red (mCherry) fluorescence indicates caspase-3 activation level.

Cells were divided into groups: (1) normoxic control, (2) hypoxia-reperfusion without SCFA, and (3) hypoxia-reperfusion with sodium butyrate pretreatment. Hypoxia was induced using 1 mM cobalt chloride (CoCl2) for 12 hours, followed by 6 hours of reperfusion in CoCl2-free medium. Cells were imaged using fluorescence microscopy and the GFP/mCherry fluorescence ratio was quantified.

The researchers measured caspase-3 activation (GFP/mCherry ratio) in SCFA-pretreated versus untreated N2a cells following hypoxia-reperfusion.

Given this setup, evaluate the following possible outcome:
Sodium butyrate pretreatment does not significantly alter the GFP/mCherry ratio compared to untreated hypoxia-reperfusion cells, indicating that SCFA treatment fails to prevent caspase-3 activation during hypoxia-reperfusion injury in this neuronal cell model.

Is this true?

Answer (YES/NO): NO